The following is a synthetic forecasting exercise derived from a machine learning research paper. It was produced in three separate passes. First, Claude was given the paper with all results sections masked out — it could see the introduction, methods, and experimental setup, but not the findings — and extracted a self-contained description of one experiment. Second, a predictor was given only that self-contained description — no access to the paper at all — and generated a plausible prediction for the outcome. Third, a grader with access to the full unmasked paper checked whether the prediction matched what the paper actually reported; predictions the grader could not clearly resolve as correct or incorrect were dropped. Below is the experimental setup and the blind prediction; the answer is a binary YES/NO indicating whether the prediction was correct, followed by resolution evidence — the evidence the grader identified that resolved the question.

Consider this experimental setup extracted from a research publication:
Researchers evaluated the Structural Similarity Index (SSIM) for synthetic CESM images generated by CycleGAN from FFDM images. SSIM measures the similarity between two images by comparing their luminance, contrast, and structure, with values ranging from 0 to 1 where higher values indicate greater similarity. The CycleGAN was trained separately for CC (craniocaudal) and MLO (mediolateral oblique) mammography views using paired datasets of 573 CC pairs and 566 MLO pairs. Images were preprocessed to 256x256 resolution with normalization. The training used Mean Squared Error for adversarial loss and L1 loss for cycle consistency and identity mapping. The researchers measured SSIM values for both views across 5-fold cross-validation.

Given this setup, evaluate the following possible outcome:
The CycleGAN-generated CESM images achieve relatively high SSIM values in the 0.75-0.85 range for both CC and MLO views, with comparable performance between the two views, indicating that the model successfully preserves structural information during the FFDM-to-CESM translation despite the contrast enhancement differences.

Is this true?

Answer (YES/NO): NO